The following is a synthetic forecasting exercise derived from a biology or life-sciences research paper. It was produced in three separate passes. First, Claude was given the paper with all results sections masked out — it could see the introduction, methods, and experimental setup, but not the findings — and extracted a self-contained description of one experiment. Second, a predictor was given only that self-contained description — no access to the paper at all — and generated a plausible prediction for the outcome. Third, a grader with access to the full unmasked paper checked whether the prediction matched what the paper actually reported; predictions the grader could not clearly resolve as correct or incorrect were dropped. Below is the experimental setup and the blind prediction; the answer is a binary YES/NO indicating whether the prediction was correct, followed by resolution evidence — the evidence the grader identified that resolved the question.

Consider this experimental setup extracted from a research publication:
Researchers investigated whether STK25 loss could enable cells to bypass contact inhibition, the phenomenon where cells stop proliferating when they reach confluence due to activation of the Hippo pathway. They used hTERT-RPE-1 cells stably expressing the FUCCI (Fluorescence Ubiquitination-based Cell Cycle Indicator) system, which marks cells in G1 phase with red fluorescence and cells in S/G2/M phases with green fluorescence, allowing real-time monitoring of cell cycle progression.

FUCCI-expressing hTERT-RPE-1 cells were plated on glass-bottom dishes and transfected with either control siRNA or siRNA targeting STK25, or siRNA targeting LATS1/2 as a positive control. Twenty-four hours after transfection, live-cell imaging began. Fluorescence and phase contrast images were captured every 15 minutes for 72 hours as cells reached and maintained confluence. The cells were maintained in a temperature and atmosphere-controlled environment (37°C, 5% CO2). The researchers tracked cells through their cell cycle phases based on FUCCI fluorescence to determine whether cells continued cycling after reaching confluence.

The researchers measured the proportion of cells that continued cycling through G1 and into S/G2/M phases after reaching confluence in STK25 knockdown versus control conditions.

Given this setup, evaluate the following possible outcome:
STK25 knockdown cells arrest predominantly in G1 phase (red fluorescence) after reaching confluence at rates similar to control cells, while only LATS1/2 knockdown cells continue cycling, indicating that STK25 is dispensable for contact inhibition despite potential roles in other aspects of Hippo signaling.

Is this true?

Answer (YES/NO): NO